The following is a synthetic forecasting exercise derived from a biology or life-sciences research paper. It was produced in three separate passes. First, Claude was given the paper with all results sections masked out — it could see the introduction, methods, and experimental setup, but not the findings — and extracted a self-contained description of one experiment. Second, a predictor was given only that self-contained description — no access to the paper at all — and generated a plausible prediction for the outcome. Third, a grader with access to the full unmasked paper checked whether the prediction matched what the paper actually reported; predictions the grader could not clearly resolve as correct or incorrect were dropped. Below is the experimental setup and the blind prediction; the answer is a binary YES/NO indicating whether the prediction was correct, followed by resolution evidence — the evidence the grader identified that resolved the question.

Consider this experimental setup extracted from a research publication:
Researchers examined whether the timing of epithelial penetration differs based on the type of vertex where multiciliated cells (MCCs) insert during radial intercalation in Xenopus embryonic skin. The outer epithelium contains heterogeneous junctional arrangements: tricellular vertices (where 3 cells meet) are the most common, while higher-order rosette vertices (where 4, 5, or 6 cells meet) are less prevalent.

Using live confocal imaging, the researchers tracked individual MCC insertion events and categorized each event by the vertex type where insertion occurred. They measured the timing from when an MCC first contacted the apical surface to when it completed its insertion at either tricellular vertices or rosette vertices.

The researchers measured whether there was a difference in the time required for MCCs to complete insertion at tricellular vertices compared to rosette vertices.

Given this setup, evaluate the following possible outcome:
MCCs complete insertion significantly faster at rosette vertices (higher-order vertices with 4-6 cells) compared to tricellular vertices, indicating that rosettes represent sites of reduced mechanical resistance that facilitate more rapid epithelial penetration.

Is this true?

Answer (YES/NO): YES